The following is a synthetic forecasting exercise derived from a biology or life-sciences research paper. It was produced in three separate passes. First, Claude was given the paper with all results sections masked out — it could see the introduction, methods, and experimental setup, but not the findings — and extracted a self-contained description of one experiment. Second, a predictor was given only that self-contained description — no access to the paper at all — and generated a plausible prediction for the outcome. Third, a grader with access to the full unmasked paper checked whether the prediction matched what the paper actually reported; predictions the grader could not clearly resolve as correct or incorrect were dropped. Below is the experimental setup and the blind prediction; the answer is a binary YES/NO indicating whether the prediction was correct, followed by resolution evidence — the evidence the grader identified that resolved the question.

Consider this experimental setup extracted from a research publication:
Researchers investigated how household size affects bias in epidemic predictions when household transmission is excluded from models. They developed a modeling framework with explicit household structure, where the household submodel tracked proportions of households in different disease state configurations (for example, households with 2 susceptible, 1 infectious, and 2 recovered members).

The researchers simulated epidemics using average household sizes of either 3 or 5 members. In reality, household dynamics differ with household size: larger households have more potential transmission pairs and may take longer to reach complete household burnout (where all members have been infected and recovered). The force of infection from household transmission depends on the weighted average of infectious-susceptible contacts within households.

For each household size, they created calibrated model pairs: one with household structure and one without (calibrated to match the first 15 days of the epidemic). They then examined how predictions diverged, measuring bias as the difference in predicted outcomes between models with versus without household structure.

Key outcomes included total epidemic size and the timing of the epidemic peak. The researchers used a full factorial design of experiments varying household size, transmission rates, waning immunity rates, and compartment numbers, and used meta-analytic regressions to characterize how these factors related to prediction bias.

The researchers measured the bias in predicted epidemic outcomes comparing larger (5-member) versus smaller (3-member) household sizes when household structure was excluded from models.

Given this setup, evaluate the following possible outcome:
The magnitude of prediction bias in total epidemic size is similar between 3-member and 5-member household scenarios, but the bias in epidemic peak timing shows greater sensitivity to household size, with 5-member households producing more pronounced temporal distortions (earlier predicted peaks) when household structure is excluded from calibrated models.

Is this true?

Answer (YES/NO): NO